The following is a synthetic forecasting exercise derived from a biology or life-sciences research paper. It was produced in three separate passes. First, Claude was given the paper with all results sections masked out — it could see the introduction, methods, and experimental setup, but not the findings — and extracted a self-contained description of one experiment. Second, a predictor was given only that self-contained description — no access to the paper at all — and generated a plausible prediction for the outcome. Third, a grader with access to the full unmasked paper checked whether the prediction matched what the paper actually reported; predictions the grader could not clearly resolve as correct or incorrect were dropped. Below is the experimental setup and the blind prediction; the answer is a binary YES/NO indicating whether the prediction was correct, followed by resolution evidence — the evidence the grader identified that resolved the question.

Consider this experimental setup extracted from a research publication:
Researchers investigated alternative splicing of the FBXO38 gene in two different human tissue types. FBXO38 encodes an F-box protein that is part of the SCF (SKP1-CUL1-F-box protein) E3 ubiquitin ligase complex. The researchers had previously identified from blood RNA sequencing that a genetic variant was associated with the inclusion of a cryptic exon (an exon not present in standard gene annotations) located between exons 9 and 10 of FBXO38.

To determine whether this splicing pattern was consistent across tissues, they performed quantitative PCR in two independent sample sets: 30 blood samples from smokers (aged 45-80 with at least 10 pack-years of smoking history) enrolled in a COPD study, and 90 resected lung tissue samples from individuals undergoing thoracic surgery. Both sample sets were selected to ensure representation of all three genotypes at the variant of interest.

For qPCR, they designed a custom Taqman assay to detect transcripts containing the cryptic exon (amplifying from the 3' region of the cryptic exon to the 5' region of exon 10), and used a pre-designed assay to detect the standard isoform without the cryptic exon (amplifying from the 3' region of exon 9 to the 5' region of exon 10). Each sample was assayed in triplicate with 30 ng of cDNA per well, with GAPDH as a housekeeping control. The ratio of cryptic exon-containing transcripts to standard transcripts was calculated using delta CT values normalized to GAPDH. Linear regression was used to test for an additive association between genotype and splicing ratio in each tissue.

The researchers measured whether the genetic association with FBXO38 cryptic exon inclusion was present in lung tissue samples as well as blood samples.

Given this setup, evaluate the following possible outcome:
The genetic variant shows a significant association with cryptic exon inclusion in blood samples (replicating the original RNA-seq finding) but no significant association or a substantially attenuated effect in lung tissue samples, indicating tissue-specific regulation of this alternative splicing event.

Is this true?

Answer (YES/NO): NO